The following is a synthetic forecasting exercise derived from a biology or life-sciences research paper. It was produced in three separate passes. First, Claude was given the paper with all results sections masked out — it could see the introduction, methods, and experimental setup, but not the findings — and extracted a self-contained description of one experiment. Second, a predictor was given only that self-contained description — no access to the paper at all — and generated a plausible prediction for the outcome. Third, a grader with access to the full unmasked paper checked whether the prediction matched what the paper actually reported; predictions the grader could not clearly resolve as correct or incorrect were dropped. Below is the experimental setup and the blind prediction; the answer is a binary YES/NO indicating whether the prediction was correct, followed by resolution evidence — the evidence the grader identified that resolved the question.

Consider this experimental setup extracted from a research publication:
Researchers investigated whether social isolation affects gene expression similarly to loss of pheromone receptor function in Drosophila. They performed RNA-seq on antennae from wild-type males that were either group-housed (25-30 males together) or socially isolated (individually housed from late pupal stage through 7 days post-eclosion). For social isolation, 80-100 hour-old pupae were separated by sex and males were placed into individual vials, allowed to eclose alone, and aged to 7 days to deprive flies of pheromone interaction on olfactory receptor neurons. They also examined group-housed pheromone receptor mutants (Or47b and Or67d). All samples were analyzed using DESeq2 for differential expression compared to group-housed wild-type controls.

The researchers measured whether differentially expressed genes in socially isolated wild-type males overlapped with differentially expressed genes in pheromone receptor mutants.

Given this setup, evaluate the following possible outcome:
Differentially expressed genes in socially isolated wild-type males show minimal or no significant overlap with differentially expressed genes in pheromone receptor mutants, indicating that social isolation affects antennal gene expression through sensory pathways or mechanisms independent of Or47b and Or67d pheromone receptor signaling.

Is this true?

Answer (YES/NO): YES